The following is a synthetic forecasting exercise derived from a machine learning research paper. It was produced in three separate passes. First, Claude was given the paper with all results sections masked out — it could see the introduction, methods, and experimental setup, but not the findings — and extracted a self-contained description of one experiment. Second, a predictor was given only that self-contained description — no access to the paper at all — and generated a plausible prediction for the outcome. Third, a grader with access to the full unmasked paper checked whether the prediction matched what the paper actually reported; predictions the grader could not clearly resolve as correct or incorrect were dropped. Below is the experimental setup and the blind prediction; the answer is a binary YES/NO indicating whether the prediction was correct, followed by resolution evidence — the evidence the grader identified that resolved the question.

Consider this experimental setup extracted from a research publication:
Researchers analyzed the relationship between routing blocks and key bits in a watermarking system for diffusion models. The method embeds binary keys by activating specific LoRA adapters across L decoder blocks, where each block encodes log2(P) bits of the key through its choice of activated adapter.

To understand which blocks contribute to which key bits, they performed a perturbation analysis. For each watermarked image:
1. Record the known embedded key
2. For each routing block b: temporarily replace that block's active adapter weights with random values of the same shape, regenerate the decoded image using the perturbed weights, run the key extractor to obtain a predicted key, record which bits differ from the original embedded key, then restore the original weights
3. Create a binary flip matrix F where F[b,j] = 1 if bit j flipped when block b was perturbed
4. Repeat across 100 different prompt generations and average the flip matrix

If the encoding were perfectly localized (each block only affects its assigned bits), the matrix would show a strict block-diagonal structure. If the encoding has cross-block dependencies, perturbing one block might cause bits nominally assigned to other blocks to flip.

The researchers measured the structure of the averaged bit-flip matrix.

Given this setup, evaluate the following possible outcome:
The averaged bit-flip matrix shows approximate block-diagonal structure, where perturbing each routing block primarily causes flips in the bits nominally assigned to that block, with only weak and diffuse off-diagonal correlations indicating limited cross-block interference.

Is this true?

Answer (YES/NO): NO